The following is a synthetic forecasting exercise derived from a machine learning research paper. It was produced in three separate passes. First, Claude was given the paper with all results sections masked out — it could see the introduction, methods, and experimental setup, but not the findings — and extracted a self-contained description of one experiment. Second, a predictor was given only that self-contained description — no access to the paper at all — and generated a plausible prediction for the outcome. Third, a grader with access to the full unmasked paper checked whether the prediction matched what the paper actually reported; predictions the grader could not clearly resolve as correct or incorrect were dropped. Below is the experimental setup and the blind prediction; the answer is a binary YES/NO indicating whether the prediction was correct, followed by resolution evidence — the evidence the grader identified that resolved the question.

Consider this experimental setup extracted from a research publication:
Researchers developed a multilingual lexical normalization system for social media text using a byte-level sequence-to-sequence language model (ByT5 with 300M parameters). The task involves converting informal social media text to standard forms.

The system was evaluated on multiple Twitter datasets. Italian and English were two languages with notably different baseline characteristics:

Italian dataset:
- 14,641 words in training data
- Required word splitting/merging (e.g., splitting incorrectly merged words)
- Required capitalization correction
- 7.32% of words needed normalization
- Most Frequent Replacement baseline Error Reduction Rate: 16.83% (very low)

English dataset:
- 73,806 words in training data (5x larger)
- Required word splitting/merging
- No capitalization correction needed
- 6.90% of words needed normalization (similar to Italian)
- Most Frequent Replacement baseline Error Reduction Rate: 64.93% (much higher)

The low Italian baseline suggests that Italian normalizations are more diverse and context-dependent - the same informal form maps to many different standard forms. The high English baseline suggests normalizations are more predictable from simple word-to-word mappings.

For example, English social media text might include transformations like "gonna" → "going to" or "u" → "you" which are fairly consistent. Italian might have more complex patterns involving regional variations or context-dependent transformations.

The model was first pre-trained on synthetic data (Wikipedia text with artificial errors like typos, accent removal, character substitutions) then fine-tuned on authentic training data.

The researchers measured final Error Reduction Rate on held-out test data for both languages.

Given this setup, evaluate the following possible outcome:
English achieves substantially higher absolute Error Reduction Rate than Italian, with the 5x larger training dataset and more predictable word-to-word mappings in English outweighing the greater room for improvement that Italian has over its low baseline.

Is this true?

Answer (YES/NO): YES